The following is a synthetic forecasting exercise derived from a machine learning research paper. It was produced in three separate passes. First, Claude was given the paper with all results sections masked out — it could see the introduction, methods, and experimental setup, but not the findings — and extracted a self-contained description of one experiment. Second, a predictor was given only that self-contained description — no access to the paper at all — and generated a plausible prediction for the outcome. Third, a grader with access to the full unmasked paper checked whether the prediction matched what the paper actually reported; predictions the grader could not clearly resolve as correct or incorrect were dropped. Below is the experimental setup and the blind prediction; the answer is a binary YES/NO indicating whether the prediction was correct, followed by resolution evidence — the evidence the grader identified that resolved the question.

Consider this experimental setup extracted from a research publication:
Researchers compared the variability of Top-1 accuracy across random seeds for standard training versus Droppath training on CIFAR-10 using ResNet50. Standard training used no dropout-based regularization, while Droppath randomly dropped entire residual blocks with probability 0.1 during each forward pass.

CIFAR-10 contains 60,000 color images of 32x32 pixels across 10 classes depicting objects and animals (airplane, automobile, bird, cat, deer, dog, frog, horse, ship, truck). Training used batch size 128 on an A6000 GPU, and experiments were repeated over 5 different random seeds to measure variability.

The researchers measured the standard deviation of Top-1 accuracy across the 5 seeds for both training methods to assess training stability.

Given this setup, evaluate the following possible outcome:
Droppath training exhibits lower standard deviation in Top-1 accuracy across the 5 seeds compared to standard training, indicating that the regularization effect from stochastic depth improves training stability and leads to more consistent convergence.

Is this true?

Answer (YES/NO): YES